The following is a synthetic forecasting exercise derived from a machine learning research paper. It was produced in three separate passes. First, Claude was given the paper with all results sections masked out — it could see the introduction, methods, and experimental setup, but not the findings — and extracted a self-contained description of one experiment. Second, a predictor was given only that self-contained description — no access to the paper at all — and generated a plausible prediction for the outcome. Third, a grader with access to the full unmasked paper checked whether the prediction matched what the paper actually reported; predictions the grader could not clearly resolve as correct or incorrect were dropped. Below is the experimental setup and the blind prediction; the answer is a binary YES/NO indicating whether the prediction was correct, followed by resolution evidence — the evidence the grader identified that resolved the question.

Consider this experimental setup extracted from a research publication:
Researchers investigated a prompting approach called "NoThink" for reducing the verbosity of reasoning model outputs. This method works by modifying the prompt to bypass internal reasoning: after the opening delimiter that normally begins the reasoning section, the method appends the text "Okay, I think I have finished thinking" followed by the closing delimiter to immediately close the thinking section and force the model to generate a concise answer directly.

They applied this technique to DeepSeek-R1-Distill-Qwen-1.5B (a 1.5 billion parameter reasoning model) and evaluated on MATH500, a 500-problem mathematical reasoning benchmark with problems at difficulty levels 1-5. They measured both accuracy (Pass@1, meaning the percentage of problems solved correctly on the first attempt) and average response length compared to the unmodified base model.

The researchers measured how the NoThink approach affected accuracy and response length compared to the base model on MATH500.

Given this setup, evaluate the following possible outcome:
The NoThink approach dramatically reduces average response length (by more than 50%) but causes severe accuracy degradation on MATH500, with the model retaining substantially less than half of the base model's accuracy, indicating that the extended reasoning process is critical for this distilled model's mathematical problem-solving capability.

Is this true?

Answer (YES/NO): NO